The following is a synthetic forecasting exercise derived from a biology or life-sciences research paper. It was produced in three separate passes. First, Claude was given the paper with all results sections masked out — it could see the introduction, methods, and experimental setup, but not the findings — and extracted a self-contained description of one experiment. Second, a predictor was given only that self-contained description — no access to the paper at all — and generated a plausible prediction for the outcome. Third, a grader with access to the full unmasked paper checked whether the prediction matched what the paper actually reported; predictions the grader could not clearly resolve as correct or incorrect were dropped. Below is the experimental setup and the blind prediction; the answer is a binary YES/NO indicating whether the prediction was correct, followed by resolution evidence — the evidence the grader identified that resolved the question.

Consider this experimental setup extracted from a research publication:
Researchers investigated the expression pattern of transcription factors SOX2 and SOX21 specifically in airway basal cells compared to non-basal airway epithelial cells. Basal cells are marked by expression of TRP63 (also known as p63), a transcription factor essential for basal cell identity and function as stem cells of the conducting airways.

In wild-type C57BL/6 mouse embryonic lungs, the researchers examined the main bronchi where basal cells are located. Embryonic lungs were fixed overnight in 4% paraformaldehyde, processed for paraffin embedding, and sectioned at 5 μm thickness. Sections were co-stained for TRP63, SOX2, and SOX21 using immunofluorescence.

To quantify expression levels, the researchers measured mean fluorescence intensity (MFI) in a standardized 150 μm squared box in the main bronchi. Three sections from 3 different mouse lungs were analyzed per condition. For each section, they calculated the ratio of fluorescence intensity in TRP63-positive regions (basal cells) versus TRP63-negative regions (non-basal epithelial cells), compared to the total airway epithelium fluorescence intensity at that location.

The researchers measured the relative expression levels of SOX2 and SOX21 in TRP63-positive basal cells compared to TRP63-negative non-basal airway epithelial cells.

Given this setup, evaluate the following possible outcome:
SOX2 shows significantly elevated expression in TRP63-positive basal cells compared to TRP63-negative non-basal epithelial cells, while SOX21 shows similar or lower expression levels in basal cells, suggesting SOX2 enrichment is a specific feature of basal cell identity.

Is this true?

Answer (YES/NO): NO